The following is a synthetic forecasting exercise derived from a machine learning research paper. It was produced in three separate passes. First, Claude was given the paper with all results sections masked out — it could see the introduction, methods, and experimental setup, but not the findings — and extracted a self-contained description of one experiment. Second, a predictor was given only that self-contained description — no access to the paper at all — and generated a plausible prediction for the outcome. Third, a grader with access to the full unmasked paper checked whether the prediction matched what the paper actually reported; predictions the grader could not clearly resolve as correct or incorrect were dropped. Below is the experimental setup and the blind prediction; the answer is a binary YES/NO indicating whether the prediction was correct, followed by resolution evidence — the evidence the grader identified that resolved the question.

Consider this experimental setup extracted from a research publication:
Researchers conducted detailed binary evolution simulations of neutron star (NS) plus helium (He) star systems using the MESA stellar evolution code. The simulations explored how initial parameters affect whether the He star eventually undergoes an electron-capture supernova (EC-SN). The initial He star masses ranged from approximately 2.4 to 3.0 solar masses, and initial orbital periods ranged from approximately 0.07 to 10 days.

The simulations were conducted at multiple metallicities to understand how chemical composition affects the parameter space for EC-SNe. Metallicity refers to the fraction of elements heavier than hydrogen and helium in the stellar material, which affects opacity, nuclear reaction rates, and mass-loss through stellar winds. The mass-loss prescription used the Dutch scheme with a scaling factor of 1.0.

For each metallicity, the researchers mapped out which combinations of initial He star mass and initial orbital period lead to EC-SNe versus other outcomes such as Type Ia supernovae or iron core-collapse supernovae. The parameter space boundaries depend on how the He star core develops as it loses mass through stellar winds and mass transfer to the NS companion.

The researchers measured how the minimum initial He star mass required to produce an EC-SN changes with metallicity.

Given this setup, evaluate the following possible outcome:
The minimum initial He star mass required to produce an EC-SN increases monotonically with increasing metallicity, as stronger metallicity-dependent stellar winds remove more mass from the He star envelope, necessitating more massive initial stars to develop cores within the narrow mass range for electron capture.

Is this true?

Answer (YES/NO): YES